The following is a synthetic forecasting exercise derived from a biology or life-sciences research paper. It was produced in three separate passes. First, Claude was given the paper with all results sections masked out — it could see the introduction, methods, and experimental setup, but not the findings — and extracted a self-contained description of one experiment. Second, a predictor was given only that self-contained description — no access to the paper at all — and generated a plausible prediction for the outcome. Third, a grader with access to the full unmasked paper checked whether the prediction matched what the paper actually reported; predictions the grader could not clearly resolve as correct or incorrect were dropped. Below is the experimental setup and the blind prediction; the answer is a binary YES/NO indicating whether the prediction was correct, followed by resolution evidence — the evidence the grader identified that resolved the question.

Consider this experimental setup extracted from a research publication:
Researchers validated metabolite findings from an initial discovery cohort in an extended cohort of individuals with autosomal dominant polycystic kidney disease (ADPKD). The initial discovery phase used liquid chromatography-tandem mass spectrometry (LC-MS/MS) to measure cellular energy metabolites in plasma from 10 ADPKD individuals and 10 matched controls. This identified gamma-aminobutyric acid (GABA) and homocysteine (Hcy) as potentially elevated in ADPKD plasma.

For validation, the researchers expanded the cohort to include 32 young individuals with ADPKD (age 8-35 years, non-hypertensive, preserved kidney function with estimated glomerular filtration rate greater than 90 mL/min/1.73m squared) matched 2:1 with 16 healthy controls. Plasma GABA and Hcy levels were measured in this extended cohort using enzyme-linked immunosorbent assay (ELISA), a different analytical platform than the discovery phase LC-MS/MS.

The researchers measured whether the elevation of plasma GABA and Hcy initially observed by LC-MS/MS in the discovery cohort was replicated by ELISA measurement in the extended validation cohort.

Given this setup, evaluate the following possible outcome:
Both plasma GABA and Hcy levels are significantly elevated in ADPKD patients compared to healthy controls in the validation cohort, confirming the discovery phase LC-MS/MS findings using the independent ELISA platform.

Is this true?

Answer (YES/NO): YES